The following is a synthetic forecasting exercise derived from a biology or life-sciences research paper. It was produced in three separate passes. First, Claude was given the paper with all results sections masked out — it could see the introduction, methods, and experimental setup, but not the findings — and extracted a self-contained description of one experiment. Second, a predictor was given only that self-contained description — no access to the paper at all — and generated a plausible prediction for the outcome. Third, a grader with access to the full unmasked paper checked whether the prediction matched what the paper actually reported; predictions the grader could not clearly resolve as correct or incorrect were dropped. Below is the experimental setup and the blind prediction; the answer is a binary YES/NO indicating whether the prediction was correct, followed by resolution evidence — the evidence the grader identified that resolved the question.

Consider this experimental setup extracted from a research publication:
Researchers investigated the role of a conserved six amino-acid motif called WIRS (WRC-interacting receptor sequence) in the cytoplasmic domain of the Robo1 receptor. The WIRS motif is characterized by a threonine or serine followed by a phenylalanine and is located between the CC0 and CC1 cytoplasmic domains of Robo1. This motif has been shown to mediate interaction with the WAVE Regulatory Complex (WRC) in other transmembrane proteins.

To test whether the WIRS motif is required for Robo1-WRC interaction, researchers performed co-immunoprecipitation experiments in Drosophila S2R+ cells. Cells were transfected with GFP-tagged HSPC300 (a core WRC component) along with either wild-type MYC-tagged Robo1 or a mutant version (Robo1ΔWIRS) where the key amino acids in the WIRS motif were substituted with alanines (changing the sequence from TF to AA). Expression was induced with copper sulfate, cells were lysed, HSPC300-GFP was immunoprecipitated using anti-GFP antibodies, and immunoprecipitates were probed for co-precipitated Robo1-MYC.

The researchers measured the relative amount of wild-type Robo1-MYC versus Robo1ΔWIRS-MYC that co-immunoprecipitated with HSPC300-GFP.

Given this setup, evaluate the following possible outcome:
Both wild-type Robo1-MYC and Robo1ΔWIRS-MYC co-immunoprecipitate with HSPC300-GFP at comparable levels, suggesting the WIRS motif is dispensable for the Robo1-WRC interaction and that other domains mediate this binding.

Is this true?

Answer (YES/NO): NO